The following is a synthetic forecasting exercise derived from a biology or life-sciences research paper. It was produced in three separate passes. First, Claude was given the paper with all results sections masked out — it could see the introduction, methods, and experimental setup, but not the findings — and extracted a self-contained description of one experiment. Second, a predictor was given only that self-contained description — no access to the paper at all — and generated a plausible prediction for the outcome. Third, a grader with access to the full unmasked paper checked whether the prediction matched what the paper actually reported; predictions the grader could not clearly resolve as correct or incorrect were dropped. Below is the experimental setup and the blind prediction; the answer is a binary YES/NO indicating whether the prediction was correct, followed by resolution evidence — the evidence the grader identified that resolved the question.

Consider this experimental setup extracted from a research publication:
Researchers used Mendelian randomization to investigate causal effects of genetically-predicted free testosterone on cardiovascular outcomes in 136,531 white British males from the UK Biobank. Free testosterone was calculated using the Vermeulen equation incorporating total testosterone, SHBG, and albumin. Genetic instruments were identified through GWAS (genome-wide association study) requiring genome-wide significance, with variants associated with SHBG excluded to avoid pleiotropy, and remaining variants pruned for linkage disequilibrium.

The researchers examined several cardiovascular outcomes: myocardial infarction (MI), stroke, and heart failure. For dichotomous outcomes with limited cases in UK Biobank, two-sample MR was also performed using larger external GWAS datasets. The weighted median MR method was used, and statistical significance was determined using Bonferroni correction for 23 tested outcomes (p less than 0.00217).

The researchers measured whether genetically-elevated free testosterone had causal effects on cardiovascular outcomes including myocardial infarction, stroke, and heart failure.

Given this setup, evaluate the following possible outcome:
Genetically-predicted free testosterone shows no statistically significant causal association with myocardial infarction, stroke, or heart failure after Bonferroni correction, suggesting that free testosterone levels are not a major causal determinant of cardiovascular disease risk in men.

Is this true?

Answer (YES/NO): YES